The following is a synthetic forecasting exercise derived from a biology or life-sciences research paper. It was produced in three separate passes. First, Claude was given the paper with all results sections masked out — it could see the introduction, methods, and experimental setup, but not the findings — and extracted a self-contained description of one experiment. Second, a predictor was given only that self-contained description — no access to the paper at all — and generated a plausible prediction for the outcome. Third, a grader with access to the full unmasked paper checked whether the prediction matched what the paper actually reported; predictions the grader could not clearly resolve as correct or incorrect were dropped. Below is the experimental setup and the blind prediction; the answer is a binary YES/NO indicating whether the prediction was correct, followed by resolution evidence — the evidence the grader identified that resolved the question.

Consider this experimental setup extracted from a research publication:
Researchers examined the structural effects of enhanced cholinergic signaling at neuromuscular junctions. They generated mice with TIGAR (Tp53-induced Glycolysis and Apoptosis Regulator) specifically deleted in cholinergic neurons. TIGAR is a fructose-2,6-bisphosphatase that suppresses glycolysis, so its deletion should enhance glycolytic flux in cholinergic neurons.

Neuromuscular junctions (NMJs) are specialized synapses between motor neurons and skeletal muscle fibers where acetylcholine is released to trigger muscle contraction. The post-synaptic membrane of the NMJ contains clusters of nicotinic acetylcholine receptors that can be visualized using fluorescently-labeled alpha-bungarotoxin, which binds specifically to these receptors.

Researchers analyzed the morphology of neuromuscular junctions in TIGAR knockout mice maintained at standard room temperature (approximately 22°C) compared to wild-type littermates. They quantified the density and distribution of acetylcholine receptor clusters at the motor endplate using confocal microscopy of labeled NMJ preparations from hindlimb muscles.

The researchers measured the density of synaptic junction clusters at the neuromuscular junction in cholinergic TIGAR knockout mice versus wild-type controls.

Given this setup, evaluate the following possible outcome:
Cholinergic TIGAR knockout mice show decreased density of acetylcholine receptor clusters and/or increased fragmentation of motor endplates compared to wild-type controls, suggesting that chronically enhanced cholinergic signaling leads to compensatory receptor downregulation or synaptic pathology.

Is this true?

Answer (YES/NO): NO